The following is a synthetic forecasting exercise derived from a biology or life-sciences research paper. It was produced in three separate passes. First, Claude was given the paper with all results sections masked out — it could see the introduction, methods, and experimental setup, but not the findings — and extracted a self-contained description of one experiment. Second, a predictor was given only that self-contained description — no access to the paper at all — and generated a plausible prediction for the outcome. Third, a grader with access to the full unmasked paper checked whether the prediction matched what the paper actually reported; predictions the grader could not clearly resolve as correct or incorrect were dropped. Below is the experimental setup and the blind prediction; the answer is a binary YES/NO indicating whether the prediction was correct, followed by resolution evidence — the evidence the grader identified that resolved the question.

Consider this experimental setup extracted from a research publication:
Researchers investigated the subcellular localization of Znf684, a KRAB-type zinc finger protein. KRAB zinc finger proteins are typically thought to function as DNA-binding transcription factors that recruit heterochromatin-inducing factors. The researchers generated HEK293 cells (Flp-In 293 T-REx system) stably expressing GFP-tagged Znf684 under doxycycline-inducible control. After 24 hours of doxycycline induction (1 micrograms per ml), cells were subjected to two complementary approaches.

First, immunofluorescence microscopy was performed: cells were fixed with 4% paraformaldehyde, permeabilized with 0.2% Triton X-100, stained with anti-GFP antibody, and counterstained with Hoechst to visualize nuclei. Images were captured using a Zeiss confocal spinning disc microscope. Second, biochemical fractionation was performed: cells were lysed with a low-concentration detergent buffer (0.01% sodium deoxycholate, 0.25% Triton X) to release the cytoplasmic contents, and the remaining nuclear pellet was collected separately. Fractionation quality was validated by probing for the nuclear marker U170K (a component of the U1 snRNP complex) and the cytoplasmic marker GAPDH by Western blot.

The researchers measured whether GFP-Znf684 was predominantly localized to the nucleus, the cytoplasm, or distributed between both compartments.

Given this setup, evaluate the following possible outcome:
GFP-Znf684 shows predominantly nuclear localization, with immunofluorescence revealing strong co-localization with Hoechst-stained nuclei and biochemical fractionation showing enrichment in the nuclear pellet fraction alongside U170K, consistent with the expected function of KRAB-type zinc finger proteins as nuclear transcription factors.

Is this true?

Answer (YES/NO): NO